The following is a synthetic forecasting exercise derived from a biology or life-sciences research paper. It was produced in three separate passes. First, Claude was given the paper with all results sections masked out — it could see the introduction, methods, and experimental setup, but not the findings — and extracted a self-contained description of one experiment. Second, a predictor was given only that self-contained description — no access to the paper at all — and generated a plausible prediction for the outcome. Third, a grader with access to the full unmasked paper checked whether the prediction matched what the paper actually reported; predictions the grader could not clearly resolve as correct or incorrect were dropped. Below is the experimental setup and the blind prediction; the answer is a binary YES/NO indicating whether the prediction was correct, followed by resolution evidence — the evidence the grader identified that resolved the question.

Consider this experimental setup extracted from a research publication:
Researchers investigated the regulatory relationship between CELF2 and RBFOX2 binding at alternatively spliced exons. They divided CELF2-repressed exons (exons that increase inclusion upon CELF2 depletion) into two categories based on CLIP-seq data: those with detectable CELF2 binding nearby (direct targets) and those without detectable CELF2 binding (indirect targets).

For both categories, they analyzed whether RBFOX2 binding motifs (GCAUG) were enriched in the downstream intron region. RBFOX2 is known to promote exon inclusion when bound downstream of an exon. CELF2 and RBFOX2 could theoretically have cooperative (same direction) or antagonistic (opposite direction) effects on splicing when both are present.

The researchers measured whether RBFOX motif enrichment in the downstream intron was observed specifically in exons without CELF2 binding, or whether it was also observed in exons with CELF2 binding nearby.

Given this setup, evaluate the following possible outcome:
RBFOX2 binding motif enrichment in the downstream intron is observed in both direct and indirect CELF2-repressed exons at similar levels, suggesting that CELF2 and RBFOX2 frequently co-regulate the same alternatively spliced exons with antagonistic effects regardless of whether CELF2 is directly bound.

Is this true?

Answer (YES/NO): YES